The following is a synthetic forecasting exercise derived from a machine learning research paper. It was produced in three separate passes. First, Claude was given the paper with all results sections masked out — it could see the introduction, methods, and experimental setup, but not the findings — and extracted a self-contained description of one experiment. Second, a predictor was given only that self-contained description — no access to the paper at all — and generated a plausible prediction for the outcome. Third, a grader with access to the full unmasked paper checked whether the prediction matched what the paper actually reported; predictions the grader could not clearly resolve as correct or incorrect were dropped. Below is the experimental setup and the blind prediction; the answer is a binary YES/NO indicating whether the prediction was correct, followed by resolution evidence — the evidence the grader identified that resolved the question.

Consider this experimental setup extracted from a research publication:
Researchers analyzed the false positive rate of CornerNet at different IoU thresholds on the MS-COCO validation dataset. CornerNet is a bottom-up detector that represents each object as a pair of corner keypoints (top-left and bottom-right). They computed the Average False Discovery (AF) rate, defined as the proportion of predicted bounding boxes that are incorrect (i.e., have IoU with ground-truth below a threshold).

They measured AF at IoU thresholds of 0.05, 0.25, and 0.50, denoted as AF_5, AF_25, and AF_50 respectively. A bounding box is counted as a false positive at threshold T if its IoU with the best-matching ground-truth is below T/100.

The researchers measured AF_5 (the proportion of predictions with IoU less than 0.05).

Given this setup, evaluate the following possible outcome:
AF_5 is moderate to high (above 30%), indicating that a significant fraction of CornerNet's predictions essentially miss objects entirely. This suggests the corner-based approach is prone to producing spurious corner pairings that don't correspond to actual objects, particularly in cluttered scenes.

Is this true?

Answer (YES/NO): YES